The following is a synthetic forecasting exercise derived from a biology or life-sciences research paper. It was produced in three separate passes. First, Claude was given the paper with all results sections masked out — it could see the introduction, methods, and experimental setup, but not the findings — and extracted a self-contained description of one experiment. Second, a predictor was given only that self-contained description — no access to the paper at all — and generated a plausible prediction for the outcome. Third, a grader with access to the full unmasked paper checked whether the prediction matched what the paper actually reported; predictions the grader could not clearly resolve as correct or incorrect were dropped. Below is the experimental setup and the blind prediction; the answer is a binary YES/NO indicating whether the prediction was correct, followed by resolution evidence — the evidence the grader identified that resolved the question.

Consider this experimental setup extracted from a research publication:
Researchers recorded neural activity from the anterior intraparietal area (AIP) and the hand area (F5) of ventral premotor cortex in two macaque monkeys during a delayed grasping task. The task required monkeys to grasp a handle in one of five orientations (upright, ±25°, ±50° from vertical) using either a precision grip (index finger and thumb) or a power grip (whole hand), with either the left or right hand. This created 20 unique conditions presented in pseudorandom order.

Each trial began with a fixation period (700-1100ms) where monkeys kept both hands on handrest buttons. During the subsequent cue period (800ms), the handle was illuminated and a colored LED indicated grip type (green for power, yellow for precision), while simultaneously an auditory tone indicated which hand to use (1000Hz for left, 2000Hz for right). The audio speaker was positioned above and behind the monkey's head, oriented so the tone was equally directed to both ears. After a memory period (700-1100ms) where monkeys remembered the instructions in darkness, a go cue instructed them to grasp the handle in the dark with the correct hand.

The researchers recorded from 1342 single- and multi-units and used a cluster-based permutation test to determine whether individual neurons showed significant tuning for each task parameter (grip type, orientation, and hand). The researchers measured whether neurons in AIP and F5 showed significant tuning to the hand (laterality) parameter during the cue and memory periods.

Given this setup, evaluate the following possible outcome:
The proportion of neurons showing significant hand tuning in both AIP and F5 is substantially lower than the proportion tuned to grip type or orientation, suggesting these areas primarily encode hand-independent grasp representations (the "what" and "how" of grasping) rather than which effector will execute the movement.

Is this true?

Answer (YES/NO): NO